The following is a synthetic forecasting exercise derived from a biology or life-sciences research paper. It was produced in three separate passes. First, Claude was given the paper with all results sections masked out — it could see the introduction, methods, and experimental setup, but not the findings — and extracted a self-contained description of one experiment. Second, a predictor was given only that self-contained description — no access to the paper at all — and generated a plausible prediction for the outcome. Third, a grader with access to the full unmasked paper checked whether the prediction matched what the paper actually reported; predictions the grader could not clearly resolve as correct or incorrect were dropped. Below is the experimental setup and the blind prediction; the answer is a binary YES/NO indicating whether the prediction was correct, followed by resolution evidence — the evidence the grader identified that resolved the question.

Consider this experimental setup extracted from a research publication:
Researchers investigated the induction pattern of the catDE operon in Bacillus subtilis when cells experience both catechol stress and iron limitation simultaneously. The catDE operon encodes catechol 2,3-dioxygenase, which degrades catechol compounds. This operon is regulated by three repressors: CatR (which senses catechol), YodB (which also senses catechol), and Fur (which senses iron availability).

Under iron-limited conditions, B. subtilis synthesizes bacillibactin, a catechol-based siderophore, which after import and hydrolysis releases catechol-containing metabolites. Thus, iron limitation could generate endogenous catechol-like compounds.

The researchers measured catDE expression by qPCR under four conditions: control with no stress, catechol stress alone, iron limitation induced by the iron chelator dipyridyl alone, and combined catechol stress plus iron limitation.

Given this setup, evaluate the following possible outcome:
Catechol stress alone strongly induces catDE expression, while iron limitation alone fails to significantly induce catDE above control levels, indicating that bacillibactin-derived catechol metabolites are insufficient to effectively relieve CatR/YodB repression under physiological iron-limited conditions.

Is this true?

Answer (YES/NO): NO